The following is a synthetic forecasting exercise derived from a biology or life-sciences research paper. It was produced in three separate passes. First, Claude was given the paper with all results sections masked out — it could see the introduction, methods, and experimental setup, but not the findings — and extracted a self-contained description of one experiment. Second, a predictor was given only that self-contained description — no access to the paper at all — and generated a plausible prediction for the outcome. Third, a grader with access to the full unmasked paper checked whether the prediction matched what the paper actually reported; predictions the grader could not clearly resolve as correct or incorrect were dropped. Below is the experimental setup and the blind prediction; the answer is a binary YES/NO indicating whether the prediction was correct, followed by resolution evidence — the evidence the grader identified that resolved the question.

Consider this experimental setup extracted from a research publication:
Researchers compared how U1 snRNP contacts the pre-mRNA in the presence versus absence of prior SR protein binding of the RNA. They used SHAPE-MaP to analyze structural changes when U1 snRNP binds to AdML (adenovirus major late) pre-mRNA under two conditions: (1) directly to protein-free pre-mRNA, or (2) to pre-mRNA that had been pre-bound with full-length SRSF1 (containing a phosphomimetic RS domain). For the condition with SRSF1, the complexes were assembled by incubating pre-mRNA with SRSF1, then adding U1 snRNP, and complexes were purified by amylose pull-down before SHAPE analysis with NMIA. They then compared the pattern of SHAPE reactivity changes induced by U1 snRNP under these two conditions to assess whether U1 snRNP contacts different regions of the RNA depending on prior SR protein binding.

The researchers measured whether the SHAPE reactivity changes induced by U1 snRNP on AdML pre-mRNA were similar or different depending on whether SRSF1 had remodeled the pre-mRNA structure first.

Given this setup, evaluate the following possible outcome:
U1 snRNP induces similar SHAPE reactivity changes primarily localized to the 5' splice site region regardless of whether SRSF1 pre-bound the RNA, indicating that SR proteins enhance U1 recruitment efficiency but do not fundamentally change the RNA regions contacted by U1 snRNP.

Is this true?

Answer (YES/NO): NO